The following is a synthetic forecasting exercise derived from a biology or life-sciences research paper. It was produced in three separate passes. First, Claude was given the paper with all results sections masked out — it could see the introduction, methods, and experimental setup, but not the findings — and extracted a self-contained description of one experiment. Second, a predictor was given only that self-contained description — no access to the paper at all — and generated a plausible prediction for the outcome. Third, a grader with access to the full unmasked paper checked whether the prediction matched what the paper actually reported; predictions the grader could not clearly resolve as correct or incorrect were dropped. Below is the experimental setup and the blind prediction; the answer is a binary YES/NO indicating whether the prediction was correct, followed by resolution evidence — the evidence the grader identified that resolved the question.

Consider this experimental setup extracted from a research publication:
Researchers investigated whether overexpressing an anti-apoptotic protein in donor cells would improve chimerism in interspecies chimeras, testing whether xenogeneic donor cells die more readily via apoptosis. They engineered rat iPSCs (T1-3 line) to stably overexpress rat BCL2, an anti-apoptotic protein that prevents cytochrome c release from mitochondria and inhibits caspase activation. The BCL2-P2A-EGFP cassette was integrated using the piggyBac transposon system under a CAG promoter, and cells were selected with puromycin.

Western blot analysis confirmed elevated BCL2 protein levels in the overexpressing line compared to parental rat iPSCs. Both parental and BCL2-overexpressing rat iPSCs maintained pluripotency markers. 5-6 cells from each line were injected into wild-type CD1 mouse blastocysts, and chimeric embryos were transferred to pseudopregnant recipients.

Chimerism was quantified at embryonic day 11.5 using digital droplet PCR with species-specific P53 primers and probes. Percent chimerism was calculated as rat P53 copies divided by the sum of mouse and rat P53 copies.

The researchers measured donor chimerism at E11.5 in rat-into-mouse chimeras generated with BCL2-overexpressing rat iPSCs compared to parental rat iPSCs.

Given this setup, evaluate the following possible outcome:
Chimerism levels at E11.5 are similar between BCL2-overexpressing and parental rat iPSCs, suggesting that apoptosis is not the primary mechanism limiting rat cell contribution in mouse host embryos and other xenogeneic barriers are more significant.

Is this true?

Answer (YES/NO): YES